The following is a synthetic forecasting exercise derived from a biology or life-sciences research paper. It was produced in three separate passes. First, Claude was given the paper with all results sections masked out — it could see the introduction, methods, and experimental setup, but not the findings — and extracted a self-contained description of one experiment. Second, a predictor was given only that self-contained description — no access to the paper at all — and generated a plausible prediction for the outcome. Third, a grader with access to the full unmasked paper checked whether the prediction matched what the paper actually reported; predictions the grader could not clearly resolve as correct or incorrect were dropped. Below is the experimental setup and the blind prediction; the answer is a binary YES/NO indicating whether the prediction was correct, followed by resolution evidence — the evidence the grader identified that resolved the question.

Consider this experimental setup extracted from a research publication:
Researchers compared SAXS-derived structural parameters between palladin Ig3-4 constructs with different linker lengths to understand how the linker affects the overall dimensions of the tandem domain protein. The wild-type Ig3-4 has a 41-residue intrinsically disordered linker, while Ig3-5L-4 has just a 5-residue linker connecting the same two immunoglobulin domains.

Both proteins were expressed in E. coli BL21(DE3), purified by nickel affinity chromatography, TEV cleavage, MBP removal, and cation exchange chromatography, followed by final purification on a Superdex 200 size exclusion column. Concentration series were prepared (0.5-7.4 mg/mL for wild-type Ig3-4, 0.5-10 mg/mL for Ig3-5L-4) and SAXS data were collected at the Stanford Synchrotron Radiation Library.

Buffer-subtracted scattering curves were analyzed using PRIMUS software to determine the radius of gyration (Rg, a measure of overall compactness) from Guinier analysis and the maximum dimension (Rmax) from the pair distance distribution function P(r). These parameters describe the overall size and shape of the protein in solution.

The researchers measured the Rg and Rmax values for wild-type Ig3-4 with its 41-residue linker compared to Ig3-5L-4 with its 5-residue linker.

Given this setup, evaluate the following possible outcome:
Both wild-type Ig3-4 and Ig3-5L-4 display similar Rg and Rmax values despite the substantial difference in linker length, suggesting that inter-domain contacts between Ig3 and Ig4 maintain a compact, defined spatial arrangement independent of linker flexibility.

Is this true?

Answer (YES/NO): NO